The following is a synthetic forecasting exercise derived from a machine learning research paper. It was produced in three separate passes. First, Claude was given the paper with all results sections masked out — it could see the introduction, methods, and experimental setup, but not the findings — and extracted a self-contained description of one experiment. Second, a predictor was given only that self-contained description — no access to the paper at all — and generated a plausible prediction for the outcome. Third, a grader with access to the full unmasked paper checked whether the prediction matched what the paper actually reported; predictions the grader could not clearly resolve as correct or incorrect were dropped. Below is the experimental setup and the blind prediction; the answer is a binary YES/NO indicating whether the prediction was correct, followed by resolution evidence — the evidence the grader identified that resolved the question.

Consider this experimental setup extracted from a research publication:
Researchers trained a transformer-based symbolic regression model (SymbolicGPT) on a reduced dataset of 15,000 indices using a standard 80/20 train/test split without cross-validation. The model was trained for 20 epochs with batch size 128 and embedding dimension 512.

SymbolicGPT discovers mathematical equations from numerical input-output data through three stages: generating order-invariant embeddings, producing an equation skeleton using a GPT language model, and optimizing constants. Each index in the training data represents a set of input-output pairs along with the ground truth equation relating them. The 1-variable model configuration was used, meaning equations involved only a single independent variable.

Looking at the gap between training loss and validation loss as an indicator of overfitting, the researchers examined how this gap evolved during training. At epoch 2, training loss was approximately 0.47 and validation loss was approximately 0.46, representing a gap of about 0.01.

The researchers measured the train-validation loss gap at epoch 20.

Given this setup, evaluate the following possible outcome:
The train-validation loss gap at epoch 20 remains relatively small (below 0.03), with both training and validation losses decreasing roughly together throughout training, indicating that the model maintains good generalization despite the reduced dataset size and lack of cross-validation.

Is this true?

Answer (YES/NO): NO